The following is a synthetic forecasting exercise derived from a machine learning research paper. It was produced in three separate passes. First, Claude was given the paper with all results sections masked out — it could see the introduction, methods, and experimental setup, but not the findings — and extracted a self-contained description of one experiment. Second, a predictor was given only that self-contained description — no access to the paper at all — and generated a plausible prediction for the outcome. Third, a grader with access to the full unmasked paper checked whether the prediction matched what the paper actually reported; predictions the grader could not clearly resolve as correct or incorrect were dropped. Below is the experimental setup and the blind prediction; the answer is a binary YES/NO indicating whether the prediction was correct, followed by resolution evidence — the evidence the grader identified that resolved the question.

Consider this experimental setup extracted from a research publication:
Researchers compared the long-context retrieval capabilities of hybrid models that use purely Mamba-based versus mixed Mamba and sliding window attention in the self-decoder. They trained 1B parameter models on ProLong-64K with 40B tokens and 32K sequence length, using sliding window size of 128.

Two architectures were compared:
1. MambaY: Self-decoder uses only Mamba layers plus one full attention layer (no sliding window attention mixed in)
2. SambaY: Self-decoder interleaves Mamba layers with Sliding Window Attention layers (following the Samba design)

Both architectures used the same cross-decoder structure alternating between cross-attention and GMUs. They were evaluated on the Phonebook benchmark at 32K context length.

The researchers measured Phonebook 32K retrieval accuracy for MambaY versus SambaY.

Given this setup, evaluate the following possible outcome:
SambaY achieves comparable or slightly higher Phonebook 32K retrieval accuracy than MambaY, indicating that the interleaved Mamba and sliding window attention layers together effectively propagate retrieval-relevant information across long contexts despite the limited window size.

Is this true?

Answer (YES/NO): NO